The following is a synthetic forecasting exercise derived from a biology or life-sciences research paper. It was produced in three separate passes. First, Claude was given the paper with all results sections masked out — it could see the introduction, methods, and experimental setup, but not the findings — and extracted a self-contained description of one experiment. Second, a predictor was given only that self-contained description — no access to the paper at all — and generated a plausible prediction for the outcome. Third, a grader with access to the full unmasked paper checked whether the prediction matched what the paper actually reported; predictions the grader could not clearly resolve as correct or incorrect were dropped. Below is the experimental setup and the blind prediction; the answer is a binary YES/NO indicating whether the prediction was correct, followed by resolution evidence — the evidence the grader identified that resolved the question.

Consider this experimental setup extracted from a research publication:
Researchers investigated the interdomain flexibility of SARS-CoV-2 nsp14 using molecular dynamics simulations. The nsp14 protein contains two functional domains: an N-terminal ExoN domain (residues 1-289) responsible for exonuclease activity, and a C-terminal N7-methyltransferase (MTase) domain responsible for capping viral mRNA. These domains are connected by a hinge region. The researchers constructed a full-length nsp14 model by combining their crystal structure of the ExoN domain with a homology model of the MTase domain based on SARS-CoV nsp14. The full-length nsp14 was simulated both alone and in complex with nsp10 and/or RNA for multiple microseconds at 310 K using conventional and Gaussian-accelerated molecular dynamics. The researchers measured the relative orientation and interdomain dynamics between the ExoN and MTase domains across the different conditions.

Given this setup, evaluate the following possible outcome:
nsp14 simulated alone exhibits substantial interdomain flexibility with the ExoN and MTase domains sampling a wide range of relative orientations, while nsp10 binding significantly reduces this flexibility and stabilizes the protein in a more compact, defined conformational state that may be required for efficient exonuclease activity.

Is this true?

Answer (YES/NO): NO